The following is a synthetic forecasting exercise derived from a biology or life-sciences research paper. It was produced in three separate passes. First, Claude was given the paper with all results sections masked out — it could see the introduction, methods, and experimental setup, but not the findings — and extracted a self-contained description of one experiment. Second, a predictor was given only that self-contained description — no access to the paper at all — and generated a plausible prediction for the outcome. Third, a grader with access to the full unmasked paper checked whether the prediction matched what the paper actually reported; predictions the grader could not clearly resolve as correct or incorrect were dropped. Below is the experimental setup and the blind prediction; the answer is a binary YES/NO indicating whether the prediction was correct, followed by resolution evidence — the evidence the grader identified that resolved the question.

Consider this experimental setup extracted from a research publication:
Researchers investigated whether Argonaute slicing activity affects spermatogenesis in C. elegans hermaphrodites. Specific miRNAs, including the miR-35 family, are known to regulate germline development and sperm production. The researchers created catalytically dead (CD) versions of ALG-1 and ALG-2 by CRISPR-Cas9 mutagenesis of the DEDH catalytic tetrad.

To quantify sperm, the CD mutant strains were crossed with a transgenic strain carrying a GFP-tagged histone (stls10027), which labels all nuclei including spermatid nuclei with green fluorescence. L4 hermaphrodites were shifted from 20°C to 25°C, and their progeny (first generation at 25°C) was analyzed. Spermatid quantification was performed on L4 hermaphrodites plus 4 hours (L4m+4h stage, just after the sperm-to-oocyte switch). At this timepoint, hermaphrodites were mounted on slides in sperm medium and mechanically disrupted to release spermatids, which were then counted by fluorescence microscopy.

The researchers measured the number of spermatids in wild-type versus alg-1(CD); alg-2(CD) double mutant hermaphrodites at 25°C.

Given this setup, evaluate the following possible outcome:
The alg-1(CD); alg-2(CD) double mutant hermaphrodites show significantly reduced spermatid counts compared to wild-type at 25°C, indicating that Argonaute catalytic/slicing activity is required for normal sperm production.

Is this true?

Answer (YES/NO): NO